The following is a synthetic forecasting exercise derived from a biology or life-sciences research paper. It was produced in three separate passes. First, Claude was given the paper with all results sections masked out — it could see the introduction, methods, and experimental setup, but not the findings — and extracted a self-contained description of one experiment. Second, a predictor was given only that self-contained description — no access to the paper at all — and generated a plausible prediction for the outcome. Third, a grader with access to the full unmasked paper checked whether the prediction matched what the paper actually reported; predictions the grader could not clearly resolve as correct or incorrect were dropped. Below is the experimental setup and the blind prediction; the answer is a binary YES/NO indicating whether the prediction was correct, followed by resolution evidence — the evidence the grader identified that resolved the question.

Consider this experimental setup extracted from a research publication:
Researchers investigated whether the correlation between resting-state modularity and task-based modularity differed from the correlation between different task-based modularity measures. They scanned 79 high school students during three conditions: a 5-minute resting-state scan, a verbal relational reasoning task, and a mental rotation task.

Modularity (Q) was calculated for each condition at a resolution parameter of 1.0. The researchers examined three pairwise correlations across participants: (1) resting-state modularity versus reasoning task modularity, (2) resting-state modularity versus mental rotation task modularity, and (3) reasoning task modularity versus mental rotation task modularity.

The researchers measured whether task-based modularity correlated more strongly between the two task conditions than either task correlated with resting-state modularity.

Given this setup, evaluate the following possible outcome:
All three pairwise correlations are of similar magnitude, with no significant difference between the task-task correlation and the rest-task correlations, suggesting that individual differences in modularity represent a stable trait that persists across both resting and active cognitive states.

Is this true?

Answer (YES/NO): NO